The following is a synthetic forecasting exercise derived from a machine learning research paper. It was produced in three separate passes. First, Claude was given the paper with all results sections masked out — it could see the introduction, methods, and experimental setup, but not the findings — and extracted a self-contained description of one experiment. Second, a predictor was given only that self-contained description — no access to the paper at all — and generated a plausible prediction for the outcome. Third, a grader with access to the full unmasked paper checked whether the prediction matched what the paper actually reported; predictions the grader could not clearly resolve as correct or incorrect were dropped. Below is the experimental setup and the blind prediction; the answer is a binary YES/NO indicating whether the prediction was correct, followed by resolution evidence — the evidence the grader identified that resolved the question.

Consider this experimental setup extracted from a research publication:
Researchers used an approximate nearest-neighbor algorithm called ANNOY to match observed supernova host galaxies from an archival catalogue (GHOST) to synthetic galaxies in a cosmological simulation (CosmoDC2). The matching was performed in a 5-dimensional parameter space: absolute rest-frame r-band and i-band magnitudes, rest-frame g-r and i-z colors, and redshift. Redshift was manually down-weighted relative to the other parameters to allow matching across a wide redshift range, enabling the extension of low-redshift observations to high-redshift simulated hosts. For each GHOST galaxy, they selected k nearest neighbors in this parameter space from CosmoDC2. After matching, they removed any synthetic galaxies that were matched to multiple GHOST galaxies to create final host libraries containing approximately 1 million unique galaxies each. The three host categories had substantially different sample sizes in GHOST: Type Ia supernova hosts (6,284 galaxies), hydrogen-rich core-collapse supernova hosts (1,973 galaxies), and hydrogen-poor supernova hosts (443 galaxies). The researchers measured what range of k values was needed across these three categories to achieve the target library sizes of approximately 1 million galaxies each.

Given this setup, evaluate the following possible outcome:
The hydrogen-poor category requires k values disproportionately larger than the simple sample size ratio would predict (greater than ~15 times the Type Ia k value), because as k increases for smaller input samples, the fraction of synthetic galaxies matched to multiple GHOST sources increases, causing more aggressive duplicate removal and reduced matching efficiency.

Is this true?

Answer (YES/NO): YES